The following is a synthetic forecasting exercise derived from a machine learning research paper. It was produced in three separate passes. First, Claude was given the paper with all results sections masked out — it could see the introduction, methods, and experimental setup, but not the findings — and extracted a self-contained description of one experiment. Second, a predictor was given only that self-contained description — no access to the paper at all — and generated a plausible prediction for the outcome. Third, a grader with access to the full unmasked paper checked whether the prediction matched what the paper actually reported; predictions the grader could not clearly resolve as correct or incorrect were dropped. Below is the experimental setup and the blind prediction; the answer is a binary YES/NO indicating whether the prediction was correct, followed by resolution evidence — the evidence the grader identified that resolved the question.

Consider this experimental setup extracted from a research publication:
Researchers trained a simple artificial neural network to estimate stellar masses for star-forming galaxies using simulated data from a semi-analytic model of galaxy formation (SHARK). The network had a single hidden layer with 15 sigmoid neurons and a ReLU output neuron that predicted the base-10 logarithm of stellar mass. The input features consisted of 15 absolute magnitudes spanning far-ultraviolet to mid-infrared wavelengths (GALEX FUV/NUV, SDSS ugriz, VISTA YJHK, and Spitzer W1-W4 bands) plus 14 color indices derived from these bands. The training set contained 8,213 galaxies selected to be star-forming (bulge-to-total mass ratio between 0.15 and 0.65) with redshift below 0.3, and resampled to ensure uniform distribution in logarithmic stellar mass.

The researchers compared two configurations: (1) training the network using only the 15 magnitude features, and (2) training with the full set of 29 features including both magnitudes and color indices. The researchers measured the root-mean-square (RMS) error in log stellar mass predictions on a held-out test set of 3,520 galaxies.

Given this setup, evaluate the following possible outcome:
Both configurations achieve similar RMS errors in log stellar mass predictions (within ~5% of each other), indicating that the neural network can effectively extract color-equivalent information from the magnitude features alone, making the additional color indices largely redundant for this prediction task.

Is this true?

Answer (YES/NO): NO